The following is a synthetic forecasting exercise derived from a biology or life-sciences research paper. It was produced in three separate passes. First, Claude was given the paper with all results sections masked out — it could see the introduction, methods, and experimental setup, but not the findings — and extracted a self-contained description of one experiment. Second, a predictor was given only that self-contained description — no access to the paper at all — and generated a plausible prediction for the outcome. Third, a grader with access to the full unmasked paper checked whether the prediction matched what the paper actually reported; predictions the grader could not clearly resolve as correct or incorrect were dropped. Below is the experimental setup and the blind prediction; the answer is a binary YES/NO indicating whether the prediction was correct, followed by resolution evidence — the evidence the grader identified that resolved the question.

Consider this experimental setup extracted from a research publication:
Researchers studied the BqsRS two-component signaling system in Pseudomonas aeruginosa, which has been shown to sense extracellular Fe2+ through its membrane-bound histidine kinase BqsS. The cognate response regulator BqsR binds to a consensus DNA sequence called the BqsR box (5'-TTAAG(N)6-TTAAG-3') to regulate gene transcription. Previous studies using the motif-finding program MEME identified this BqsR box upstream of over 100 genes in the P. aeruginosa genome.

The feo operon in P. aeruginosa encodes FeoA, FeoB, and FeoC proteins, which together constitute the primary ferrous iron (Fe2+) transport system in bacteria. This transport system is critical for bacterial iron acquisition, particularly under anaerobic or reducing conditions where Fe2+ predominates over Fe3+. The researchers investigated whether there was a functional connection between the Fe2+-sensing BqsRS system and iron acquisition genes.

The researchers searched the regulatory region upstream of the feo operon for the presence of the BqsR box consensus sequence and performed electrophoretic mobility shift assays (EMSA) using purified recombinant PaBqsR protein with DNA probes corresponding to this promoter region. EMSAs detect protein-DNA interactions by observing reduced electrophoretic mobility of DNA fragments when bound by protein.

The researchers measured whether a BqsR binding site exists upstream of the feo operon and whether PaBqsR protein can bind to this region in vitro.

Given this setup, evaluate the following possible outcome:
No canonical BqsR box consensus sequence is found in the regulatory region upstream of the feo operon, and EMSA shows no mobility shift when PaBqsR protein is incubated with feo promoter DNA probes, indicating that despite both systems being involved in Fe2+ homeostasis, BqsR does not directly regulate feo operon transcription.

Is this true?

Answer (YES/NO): NO